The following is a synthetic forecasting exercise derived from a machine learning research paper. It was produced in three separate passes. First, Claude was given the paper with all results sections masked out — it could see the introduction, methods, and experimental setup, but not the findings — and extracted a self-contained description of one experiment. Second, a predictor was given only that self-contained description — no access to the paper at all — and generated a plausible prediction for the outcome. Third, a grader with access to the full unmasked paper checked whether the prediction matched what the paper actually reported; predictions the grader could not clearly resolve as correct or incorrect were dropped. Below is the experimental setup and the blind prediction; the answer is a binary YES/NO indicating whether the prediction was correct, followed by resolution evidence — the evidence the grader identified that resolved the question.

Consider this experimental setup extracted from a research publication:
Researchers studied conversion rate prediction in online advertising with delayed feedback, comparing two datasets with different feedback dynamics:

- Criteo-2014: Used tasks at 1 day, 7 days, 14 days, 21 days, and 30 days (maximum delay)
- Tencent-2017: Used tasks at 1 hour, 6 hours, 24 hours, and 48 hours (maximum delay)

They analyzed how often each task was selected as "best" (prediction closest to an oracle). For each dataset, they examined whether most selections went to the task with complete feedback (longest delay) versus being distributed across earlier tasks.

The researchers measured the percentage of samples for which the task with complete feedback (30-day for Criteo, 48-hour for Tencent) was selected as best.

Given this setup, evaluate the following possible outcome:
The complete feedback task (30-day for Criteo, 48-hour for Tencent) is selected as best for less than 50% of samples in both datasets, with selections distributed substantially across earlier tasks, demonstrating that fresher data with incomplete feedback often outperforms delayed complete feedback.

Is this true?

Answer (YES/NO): YES